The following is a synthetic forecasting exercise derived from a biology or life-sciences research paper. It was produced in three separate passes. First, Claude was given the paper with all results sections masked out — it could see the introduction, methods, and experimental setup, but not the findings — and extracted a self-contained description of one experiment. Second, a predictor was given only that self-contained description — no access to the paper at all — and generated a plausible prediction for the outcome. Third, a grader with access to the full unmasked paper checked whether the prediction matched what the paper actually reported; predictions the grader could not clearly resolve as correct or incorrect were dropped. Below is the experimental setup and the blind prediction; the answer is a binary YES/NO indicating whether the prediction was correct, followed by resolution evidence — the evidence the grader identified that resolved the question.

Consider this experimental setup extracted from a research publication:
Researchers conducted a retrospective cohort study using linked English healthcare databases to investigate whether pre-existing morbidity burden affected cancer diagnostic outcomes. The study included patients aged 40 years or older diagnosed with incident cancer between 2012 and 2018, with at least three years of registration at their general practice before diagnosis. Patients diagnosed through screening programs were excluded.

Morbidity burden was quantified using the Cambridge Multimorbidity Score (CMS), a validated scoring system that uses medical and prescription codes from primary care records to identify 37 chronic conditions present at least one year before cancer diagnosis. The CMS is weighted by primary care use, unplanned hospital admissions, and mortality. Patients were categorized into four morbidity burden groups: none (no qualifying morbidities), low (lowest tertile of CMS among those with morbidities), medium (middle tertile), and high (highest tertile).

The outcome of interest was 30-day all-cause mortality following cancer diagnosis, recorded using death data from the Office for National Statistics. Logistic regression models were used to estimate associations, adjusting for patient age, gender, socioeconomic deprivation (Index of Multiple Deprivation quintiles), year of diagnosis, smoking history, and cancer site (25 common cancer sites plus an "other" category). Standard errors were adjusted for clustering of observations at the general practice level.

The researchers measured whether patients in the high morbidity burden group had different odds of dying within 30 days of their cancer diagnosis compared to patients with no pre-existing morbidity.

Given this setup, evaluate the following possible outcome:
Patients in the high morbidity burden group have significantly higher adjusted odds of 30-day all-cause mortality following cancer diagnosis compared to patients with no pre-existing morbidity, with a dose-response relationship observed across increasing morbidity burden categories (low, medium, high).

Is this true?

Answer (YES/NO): NO